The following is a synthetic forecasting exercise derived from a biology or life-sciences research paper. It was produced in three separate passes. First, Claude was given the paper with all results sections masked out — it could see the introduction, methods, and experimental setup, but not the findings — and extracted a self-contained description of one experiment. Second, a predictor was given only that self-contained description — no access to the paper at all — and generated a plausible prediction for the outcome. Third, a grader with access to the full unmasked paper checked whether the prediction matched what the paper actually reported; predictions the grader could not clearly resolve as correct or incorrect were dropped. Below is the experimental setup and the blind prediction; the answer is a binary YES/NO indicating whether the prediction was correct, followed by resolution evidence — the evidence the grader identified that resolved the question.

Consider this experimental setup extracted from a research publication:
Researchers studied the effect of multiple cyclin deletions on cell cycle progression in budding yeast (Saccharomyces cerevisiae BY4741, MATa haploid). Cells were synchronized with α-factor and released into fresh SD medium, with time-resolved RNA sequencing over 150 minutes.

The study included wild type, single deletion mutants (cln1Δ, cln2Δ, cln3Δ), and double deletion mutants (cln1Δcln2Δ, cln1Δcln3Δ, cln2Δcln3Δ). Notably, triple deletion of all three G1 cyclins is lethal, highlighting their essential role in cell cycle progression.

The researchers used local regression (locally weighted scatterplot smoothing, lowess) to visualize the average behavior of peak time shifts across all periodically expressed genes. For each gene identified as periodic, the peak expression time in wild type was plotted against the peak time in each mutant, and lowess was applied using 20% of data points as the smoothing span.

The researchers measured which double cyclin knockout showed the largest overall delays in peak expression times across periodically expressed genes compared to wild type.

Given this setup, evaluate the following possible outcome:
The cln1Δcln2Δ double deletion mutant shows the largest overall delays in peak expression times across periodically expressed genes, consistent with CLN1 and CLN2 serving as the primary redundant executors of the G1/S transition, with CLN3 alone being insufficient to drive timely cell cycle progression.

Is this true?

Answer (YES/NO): NO